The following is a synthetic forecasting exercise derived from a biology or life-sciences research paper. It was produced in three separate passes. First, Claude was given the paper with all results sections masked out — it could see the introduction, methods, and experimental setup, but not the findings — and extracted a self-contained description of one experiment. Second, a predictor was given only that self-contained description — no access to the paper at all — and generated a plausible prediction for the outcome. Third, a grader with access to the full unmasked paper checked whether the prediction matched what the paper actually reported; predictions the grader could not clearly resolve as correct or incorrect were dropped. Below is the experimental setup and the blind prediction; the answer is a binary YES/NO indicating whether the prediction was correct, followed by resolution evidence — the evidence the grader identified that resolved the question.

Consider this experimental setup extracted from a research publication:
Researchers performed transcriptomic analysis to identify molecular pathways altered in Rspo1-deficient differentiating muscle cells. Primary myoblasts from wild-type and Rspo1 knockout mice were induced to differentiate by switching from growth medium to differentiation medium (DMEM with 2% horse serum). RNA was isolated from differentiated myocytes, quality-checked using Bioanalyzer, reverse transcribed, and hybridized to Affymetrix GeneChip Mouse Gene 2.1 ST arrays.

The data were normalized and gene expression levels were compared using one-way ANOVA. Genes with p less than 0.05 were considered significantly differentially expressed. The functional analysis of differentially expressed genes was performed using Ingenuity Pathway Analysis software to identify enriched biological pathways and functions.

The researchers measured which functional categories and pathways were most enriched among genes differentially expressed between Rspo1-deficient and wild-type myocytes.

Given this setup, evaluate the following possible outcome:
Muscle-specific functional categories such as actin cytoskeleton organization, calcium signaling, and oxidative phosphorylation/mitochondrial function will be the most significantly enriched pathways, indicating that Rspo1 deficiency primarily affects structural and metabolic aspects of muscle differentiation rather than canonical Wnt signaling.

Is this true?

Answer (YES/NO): NO